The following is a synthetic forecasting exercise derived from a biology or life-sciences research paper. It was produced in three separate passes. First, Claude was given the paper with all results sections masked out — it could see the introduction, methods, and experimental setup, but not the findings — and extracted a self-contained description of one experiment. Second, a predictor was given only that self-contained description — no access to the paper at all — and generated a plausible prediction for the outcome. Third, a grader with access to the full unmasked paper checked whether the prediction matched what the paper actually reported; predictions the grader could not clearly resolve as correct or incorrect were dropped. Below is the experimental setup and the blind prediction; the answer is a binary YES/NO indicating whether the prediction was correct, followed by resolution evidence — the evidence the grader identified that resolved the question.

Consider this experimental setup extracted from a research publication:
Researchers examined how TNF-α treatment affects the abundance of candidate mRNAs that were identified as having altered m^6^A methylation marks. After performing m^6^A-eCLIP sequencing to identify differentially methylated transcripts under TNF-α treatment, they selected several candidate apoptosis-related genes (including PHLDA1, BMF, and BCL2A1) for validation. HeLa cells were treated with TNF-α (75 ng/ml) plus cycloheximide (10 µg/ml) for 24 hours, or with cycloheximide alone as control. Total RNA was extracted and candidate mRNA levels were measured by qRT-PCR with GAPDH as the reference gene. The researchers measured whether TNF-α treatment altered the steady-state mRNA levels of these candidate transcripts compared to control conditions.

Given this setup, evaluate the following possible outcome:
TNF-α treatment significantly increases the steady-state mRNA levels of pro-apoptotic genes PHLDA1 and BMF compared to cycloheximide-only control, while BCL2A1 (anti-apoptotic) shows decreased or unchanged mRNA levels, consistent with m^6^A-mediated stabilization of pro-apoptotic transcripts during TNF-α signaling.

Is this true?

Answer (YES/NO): NO